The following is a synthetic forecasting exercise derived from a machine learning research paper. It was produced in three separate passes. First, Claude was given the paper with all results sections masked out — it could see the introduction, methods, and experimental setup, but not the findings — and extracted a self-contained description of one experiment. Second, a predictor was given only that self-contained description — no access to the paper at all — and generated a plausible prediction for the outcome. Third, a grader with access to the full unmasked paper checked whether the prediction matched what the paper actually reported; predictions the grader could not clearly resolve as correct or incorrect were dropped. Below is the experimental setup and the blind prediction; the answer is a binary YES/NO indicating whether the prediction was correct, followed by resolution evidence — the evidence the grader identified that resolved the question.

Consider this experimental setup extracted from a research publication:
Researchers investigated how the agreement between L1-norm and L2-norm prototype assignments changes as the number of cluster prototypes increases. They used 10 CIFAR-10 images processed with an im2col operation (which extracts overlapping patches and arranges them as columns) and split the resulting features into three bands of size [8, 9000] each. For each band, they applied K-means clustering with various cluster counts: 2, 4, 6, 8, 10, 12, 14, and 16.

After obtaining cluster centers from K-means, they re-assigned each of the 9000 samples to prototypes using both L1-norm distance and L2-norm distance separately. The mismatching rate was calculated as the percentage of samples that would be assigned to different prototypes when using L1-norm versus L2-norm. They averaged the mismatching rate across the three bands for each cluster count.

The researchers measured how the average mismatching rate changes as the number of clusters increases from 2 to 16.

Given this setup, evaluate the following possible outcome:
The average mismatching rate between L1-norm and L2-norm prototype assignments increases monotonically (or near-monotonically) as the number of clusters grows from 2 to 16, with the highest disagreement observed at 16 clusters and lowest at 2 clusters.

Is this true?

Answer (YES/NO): NO